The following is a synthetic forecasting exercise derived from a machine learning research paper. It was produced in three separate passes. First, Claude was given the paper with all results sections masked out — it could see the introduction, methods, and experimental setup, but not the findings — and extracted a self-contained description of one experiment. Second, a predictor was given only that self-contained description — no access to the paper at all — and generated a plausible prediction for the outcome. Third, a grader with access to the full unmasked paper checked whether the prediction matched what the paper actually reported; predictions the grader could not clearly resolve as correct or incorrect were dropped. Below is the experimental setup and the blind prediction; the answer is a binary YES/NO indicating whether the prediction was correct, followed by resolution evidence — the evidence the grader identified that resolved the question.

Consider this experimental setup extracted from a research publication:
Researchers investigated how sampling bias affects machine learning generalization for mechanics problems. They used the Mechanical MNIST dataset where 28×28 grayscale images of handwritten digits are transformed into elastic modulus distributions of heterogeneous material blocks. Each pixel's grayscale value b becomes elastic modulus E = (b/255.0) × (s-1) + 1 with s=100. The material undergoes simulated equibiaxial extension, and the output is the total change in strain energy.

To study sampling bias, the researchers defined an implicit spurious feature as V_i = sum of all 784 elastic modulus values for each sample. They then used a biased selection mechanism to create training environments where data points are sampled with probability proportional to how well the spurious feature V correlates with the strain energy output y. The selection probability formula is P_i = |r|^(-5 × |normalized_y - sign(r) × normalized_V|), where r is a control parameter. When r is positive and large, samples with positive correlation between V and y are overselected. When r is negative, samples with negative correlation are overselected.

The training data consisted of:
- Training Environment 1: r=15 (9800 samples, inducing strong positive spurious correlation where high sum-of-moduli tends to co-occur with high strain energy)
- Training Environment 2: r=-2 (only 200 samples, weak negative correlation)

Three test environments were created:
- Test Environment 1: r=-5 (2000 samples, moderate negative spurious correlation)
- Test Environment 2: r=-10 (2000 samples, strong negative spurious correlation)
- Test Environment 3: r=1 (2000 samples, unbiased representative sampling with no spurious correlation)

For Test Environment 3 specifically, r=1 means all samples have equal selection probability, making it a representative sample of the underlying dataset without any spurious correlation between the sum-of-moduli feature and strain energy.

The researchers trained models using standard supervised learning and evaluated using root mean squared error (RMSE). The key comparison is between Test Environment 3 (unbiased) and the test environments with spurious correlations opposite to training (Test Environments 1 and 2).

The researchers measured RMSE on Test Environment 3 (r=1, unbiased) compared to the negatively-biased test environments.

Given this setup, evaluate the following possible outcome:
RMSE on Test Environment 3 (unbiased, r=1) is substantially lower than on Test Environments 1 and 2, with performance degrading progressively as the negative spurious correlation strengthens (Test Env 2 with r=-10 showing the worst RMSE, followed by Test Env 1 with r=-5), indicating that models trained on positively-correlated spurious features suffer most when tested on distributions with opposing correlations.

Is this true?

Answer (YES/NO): NO